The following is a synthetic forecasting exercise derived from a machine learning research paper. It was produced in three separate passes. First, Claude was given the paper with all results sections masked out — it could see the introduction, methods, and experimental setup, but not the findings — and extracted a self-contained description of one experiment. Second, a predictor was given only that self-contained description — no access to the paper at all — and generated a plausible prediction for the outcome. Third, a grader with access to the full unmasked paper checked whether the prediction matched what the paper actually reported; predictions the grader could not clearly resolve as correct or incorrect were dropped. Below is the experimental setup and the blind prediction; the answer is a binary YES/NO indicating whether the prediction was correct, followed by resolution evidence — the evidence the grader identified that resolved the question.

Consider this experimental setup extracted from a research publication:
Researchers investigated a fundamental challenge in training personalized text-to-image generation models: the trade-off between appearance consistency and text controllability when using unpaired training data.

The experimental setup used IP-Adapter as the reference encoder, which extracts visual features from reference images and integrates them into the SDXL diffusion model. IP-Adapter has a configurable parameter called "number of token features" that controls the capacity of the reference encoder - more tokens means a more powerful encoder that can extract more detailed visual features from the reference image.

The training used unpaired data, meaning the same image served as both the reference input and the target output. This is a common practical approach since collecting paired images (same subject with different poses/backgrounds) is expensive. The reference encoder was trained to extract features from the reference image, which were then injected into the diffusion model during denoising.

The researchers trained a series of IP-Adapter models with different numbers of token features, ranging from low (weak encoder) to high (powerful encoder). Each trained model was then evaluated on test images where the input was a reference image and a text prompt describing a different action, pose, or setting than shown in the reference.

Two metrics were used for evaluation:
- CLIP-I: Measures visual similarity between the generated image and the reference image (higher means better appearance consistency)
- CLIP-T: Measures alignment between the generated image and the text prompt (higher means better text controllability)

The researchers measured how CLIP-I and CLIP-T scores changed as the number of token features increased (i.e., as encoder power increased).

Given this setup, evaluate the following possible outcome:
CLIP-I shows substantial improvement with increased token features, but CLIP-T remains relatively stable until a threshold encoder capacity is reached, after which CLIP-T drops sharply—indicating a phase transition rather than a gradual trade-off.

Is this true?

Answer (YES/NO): NO